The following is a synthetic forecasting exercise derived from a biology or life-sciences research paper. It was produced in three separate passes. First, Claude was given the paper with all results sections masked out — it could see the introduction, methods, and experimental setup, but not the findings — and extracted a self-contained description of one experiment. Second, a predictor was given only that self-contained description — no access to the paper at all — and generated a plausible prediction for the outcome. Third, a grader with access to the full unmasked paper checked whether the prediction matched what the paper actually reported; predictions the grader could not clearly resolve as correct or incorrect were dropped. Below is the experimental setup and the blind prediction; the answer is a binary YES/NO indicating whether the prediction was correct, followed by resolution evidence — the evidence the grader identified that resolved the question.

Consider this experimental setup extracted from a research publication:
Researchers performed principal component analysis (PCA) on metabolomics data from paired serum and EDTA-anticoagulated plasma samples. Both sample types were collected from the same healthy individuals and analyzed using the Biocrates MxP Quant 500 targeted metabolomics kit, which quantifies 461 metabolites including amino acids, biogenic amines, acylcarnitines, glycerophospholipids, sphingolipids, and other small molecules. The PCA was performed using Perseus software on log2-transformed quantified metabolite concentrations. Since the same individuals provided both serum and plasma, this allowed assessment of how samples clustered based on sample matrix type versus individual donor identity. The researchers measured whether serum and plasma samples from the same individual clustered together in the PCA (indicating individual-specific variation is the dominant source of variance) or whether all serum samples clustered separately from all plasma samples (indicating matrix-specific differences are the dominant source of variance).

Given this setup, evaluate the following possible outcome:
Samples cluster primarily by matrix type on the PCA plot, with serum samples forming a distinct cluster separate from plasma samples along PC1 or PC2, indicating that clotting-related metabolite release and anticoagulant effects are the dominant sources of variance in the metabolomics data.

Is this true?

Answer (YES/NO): NO